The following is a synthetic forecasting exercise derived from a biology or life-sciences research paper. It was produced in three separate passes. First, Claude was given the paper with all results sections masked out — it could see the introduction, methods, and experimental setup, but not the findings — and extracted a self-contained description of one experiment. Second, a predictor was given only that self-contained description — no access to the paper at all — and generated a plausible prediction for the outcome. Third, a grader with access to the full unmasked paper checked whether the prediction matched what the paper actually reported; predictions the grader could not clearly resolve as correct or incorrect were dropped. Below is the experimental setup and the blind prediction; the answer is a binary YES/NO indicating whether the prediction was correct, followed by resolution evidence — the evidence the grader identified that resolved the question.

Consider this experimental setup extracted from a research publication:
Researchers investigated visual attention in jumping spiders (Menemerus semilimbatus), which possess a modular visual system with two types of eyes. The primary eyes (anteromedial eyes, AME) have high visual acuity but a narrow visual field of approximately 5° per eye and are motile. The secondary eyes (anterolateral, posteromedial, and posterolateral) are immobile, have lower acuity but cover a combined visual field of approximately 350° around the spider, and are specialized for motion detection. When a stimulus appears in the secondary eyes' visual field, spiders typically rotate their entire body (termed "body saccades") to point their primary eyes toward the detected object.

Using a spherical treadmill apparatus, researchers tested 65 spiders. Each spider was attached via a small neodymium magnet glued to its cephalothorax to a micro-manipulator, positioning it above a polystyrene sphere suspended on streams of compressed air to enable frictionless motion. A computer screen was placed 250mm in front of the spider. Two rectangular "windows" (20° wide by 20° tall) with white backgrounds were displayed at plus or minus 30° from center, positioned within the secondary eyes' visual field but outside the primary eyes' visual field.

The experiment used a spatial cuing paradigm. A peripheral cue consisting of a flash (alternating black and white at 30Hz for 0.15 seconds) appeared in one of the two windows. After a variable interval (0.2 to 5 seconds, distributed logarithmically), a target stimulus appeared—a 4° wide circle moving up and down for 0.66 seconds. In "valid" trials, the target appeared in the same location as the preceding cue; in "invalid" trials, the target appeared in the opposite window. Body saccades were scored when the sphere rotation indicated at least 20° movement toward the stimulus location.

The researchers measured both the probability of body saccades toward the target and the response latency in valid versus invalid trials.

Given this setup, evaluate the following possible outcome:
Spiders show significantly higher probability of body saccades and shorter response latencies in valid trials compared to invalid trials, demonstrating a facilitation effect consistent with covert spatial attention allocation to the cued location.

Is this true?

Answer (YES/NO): NO